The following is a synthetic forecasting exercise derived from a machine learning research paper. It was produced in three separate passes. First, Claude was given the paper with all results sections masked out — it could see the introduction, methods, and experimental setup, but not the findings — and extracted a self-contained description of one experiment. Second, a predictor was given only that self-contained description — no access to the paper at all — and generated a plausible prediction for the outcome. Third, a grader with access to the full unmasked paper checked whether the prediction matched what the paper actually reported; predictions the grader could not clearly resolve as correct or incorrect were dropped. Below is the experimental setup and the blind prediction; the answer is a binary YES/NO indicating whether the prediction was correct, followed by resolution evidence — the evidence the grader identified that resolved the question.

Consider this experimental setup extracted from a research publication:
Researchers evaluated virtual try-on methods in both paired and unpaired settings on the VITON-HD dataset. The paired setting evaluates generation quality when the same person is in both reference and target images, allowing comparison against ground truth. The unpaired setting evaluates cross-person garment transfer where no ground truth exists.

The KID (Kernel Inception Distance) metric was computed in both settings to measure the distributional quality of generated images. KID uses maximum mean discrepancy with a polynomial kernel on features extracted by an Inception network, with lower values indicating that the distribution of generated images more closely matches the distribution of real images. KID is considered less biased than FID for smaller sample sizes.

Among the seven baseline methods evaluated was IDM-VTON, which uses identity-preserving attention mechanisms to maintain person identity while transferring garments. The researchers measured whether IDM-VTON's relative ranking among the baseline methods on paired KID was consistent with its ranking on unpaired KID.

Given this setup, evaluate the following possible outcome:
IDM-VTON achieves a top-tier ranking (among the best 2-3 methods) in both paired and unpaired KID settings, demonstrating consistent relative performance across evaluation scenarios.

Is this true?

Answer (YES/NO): YES